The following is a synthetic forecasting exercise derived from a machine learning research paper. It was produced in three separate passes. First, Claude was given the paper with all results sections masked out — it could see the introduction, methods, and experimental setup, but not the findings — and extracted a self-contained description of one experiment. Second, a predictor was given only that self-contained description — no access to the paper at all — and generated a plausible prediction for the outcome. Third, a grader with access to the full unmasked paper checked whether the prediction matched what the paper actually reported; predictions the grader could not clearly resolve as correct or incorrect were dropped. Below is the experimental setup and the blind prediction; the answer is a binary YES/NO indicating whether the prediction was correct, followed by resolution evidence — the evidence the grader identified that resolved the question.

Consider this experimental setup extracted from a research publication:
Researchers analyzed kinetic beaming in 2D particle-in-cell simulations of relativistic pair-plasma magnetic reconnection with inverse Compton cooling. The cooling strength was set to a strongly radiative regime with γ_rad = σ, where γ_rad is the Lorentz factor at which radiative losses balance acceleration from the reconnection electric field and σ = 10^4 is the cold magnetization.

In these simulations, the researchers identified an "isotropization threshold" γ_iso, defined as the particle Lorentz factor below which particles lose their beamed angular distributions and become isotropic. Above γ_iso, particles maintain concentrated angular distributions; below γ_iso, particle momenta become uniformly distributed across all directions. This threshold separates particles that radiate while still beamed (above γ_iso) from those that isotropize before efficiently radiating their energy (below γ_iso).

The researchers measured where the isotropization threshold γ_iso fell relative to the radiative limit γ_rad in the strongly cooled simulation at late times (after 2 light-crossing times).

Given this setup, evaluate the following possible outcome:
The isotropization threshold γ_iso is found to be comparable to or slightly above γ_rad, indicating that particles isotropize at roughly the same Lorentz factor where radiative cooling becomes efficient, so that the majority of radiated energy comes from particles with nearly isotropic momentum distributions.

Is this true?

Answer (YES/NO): NO